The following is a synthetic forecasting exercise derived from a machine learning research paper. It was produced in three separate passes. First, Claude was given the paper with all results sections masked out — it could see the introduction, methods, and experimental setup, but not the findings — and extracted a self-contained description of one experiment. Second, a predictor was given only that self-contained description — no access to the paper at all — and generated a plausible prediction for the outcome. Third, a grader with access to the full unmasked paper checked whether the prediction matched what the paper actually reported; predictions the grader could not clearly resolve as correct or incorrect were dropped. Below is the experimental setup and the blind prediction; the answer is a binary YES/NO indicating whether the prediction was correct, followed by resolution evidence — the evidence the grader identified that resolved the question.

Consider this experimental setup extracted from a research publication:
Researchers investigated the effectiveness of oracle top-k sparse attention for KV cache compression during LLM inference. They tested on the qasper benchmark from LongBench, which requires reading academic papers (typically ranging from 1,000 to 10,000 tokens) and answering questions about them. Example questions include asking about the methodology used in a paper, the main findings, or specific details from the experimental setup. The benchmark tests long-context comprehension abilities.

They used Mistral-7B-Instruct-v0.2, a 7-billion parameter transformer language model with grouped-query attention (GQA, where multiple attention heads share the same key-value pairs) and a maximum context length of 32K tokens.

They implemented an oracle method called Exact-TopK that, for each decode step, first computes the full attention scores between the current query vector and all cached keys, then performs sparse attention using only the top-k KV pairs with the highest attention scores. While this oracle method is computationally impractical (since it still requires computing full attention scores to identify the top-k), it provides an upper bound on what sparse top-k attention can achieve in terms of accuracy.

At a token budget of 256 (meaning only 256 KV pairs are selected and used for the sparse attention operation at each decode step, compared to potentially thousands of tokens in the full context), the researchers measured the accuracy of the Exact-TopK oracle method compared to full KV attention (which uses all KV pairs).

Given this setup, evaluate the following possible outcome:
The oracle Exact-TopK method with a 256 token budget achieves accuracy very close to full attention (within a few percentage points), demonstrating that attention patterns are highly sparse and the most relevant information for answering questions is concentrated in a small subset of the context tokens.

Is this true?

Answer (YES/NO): YES